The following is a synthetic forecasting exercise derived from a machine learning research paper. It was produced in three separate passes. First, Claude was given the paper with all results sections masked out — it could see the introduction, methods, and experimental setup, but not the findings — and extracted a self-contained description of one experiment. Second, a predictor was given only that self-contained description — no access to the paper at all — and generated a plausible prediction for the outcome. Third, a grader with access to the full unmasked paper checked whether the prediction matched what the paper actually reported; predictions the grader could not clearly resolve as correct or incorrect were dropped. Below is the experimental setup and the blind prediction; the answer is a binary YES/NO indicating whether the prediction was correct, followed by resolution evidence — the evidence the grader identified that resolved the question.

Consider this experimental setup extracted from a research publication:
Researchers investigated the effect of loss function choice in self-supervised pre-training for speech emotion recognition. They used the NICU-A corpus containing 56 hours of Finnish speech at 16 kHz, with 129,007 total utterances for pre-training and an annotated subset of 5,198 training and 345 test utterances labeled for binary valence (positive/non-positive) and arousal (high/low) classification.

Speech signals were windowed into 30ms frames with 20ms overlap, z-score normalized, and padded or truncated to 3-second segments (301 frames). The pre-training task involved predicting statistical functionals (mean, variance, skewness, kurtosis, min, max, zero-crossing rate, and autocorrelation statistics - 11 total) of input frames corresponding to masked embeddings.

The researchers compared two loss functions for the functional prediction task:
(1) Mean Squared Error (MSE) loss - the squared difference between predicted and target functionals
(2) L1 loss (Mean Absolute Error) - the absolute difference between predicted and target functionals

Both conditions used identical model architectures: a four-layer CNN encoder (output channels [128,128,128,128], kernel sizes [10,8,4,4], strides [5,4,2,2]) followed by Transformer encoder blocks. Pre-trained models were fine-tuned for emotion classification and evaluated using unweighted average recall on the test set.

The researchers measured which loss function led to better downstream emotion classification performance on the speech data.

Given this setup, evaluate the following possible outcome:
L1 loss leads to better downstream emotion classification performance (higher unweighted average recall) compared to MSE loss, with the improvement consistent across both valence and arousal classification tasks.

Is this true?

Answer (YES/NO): YES